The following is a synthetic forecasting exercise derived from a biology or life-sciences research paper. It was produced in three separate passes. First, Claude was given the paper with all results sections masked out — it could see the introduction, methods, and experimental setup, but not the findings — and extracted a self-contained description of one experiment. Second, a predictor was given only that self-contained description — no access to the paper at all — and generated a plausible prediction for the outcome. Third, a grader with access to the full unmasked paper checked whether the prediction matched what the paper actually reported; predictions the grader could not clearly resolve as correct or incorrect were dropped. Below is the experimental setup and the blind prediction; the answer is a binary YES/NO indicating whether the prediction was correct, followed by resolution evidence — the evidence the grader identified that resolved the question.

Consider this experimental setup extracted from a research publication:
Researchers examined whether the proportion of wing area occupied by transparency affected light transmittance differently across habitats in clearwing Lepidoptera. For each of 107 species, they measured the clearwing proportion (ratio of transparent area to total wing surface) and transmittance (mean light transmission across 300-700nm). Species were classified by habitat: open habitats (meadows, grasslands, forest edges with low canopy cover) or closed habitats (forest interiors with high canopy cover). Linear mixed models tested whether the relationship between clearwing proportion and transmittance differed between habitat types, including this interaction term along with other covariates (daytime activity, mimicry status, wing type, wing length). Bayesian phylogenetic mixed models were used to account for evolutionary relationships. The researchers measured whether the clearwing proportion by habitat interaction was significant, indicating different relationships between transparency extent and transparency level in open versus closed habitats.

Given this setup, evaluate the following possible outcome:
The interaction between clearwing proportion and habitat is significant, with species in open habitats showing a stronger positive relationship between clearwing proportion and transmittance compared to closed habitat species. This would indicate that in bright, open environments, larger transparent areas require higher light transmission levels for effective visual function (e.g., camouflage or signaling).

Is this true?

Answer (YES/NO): YES